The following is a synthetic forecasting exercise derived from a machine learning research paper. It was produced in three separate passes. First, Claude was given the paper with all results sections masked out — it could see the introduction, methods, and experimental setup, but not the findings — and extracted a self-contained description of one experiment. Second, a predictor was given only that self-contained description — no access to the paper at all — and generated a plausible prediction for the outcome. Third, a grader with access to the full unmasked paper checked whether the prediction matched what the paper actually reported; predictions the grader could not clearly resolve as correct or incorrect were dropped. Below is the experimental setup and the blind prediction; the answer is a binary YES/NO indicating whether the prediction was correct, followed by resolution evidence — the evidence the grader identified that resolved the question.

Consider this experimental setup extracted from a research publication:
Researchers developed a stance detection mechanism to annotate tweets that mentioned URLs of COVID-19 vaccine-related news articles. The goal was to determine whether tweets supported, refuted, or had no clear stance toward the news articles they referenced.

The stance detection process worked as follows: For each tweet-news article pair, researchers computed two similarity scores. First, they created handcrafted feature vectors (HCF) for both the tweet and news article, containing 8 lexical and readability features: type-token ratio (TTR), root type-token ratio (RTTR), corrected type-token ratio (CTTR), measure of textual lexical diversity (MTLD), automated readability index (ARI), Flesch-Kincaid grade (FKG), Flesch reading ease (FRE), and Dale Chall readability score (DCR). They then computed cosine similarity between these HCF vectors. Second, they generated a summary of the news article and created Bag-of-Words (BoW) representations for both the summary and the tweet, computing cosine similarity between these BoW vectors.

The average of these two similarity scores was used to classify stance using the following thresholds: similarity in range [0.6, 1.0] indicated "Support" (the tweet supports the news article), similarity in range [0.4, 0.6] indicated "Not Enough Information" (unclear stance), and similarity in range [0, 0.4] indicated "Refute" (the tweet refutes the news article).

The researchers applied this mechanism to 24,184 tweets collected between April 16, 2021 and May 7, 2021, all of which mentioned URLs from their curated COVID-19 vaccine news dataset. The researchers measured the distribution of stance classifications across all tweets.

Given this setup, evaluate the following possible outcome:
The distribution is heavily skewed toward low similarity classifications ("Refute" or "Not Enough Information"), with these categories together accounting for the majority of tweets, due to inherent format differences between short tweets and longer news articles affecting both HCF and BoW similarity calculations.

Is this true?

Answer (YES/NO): NO